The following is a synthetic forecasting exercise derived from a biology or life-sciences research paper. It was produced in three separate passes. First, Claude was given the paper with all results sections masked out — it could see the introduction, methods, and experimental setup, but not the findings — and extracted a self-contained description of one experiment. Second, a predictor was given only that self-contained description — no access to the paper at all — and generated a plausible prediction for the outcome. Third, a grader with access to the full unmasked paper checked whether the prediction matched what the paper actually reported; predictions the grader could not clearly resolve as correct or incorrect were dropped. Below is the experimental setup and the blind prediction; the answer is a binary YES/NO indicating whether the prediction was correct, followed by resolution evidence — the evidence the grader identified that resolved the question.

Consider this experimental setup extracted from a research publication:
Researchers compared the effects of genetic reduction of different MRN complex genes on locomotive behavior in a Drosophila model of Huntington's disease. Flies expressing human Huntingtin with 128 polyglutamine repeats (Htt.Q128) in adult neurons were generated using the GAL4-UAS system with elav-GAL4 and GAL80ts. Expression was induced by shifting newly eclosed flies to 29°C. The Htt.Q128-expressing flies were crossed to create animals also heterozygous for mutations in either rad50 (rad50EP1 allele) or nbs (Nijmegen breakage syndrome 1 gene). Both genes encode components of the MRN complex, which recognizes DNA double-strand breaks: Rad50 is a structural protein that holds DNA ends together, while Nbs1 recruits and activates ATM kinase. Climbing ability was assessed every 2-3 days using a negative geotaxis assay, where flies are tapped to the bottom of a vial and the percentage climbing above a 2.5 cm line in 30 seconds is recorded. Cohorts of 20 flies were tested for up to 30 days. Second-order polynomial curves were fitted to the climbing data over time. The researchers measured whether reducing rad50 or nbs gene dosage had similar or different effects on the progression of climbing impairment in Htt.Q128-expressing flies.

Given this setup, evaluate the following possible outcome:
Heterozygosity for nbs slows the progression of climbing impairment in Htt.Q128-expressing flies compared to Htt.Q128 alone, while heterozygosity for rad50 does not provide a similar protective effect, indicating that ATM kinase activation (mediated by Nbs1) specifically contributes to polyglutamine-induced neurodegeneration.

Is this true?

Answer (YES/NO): NO